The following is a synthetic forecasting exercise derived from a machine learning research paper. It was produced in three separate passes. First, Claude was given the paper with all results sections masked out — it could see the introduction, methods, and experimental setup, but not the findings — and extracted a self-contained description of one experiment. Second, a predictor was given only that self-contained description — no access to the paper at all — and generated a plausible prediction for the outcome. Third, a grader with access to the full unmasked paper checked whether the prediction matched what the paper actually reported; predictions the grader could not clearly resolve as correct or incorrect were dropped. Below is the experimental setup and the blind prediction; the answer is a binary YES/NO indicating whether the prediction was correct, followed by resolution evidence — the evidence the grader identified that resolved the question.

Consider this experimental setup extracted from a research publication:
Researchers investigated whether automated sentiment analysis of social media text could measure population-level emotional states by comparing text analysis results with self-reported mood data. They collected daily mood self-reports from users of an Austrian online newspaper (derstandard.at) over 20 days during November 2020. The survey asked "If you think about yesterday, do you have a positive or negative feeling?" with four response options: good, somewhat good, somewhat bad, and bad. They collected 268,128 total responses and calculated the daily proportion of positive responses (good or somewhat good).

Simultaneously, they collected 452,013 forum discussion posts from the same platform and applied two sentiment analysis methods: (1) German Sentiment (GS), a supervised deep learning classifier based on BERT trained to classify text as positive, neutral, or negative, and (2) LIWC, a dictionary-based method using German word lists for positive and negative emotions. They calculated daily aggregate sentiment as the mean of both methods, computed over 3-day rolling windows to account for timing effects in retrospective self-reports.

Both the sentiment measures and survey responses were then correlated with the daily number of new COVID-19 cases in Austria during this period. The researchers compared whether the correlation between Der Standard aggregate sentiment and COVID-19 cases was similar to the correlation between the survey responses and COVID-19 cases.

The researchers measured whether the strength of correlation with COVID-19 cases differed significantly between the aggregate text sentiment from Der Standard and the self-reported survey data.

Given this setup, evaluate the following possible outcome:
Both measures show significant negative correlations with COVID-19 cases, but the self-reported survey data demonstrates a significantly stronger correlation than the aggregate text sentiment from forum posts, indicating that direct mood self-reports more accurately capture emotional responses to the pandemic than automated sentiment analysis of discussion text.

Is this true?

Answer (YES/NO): NO